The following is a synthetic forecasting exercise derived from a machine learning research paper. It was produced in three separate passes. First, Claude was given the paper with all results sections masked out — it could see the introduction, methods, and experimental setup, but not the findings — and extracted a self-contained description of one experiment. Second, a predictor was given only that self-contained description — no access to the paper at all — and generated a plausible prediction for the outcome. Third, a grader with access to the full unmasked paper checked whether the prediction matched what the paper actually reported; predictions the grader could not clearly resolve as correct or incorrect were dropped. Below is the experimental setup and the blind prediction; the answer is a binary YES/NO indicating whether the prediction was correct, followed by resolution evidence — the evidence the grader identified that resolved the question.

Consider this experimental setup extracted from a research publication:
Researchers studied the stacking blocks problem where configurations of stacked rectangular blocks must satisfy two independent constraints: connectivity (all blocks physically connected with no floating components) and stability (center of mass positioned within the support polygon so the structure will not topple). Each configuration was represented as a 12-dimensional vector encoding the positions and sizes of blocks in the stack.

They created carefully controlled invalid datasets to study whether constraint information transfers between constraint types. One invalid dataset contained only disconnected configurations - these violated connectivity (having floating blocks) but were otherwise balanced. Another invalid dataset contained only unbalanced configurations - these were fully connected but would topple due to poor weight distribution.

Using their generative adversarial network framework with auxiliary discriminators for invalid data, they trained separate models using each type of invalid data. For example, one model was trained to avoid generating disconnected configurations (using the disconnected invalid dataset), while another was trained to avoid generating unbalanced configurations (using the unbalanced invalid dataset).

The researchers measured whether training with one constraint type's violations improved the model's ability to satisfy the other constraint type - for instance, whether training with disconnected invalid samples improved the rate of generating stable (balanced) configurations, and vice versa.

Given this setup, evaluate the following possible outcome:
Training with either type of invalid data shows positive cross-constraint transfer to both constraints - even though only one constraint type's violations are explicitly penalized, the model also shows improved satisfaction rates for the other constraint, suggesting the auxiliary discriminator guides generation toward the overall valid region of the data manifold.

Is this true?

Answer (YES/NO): NO